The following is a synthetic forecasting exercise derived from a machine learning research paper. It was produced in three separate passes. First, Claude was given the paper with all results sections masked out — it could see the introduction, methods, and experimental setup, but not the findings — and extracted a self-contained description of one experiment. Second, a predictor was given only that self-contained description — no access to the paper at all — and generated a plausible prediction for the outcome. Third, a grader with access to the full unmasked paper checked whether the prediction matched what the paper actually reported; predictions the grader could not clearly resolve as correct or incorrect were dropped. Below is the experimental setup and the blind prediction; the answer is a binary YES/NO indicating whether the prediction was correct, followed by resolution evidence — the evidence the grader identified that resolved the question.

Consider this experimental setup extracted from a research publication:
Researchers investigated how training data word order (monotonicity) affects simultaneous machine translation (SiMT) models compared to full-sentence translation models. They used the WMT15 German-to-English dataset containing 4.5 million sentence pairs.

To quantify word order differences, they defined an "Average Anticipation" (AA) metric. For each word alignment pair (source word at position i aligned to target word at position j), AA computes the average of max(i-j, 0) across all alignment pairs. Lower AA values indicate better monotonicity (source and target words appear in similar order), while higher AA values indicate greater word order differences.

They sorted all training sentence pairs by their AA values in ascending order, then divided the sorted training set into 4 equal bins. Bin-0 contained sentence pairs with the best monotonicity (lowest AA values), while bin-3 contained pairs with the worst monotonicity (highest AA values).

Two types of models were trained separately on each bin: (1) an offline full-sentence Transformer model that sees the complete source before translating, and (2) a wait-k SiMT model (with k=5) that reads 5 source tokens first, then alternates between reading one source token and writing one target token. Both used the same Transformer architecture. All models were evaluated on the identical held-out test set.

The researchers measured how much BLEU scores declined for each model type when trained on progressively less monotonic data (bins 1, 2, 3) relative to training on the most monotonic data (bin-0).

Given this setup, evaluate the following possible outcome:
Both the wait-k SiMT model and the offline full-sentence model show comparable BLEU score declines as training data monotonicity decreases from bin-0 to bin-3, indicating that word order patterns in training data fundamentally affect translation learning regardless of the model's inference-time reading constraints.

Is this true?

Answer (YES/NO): NO